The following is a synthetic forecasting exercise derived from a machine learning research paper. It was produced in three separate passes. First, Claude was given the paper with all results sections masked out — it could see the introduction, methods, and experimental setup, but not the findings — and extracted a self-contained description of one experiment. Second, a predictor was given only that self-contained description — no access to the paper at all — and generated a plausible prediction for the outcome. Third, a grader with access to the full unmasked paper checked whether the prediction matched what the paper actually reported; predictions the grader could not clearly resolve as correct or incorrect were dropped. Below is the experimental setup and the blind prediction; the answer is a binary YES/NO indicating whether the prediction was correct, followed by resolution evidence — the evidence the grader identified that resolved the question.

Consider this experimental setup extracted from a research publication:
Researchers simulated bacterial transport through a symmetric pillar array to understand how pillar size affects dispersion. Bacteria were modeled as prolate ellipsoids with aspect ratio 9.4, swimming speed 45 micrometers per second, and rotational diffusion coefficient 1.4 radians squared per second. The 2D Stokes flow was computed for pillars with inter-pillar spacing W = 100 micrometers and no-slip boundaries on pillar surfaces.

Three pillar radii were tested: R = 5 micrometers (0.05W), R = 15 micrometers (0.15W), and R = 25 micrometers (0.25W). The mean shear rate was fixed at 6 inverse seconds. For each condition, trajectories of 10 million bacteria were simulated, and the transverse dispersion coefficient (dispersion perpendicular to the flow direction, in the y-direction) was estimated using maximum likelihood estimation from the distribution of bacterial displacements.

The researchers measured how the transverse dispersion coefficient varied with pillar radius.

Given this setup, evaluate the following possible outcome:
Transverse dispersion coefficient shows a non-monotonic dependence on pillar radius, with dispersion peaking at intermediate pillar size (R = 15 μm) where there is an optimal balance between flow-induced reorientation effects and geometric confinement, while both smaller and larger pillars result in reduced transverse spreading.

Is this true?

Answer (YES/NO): NO